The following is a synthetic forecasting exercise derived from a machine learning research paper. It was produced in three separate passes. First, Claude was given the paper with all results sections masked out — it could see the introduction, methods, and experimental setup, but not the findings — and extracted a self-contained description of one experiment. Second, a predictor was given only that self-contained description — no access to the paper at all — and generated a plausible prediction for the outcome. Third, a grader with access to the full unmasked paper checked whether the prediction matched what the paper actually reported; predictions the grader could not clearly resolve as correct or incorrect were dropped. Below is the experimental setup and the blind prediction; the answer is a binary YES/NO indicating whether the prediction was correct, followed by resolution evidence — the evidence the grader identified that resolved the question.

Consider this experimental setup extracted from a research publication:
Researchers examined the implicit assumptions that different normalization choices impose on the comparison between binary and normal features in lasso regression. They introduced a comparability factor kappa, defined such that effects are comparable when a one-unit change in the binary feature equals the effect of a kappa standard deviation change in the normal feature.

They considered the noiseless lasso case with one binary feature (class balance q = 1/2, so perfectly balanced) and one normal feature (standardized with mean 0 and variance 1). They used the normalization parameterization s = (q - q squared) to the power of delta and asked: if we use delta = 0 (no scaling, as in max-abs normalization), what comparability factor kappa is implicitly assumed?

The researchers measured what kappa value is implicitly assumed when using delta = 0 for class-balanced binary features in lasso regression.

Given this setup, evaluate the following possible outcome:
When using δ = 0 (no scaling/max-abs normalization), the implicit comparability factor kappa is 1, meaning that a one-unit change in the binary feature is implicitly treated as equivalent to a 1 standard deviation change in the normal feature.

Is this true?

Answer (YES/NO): NO